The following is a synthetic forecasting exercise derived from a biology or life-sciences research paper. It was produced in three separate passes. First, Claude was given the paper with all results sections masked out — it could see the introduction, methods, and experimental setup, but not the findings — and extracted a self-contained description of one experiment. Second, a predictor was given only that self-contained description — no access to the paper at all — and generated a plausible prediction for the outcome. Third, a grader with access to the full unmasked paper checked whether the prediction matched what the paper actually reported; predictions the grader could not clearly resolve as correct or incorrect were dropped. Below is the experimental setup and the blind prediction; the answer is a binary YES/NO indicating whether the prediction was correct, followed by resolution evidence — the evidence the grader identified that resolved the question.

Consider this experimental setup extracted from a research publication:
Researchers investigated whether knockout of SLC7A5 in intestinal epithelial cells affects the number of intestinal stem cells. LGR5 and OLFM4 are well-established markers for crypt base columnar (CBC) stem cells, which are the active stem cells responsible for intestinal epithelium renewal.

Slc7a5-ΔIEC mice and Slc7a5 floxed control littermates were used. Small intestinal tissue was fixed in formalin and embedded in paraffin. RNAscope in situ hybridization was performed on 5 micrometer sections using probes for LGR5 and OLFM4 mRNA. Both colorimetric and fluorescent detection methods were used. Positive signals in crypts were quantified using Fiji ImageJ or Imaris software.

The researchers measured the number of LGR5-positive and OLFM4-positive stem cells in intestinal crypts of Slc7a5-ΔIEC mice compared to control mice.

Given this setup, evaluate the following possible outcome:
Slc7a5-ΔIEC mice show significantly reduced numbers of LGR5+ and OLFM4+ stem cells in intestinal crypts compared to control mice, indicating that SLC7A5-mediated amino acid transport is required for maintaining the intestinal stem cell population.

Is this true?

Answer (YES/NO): NO